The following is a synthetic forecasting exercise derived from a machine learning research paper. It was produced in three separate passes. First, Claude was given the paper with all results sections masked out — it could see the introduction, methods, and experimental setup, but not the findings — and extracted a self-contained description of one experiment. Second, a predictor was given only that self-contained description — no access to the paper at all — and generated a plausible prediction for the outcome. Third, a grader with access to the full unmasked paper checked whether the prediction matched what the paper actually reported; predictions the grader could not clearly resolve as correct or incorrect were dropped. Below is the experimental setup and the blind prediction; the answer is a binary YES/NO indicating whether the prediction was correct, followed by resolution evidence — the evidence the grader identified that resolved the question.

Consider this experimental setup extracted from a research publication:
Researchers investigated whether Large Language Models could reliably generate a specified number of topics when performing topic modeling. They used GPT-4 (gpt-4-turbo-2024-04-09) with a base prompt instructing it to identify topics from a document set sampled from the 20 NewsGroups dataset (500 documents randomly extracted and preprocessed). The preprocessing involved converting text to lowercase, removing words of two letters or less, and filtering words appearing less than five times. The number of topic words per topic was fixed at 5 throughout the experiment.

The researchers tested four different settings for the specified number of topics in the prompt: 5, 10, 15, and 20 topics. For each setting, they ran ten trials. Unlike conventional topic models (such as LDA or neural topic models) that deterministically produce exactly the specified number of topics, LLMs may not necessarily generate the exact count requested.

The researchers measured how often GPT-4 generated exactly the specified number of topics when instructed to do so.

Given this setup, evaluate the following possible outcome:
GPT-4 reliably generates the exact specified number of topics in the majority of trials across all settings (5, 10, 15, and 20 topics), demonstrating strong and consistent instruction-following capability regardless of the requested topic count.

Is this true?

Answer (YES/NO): YES